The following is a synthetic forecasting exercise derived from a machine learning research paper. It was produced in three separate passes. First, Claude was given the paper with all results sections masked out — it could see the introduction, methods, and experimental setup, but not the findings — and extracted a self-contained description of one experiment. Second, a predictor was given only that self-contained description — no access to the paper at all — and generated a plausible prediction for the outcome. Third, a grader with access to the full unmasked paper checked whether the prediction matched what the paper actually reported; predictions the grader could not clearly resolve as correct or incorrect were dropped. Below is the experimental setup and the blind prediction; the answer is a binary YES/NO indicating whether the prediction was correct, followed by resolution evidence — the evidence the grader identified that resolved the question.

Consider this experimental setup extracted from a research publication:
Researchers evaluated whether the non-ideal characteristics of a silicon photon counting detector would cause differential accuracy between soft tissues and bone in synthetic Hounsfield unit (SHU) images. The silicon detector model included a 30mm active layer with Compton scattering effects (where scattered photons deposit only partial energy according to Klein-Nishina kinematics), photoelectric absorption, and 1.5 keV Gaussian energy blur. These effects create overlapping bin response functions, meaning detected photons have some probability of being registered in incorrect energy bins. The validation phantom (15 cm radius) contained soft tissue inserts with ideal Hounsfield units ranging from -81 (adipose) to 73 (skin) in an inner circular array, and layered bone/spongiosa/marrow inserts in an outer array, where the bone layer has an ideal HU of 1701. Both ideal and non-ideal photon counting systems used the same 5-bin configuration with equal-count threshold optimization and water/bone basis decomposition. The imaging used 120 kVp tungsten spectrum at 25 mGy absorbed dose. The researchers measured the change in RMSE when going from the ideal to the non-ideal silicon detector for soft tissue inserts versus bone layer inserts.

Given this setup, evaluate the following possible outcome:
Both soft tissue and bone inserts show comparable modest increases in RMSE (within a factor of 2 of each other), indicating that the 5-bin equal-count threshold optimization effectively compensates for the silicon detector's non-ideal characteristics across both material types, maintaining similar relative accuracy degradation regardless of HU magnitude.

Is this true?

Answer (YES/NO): NO